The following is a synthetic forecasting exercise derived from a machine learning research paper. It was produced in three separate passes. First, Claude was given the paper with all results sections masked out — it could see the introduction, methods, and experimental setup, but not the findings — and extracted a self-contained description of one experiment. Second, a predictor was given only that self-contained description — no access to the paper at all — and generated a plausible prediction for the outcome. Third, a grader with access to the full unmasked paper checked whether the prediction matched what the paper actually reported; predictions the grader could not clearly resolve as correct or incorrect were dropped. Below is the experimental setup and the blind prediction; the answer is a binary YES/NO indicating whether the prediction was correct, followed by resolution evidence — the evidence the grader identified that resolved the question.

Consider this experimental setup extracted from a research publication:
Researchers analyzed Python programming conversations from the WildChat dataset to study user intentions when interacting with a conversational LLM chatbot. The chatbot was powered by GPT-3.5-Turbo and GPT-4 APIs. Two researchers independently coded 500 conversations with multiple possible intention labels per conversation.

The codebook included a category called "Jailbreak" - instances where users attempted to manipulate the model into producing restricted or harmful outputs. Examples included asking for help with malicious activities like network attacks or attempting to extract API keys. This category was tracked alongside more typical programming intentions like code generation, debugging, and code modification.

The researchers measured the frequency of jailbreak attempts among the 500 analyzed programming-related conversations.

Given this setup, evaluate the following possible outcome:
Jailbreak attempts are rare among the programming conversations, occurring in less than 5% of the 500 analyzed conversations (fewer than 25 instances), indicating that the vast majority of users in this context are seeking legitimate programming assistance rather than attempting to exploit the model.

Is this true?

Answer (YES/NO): YES